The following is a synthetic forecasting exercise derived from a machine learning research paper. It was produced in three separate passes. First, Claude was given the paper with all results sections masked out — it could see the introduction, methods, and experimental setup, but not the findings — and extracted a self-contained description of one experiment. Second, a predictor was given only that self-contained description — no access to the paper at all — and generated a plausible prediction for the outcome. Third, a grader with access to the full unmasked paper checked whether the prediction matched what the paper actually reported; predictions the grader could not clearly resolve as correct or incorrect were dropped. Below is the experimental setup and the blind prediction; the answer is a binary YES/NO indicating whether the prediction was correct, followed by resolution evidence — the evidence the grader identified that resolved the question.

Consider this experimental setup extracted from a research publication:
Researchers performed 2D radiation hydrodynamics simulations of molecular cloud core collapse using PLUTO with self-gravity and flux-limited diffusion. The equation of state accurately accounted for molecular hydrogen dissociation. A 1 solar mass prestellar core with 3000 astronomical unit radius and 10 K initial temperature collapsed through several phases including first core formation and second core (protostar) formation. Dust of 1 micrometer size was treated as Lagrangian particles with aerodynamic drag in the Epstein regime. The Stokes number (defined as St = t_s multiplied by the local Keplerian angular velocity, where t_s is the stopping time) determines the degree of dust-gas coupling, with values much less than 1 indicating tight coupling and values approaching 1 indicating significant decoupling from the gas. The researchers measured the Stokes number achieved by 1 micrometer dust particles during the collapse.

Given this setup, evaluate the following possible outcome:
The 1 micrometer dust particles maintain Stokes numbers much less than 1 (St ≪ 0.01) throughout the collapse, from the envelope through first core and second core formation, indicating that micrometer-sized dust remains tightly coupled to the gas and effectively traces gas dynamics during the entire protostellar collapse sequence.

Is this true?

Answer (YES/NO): YES